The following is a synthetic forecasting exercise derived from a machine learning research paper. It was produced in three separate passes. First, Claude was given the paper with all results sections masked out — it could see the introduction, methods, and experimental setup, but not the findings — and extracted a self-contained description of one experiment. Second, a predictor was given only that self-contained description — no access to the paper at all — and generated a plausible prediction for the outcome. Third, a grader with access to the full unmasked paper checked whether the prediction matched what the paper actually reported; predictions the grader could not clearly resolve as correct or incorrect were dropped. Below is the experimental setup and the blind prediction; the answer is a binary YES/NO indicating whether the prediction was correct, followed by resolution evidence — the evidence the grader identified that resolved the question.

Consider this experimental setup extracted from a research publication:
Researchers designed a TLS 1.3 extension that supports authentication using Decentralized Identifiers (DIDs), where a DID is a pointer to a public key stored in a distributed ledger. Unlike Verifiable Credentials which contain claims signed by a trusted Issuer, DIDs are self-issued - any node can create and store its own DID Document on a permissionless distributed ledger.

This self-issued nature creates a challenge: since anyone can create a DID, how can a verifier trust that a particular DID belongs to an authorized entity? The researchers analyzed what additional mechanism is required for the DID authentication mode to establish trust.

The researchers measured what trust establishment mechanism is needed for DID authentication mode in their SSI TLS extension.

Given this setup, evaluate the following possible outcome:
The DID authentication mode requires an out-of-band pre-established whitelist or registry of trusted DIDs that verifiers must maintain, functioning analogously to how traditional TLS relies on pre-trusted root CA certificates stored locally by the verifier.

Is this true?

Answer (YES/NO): YES